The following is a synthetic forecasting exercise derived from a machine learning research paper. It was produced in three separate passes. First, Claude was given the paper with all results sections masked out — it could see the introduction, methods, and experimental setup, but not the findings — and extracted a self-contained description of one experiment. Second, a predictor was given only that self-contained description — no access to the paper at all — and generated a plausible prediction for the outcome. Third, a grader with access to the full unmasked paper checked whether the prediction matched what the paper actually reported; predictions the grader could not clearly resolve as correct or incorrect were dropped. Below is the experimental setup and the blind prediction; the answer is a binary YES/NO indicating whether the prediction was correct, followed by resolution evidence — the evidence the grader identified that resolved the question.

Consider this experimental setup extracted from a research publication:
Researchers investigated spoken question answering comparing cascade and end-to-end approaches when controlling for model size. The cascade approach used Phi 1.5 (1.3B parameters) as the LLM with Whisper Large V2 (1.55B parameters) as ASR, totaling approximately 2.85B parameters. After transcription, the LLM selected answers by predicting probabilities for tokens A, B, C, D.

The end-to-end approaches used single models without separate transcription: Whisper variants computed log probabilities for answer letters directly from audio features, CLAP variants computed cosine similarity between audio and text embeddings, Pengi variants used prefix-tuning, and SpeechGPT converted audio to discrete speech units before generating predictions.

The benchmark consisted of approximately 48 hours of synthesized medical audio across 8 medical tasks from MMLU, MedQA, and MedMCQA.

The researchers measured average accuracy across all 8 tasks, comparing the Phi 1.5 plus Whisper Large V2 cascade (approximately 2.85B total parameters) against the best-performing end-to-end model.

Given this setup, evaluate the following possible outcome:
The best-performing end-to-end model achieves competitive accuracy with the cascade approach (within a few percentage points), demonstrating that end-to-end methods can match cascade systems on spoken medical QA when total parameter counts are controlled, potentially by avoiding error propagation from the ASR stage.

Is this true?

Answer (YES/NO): YES